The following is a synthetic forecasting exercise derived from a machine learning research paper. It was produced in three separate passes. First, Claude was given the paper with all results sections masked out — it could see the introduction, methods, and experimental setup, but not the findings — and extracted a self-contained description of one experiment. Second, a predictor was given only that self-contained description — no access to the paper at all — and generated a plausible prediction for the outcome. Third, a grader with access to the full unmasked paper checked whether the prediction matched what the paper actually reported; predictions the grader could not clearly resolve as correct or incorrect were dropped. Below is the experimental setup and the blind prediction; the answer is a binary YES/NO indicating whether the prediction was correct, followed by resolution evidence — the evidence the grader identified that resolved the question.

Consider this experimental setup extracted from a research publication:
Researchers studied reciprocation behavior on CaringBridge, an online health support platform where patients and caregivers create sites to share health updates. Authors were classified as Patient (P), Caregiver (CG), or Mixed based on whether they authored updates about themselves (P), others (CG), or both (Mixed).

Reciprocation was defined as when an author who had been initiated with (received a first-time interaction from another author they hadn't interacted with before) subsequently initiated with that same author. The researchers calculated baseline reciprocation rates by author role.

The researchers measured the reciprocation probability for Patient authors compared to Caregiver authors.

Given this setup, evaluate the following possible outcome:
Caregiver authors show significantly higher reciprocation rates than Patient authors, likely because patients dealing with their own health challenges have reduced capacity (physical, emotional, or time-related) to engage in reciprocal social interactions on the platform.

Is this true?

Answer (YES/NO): NO